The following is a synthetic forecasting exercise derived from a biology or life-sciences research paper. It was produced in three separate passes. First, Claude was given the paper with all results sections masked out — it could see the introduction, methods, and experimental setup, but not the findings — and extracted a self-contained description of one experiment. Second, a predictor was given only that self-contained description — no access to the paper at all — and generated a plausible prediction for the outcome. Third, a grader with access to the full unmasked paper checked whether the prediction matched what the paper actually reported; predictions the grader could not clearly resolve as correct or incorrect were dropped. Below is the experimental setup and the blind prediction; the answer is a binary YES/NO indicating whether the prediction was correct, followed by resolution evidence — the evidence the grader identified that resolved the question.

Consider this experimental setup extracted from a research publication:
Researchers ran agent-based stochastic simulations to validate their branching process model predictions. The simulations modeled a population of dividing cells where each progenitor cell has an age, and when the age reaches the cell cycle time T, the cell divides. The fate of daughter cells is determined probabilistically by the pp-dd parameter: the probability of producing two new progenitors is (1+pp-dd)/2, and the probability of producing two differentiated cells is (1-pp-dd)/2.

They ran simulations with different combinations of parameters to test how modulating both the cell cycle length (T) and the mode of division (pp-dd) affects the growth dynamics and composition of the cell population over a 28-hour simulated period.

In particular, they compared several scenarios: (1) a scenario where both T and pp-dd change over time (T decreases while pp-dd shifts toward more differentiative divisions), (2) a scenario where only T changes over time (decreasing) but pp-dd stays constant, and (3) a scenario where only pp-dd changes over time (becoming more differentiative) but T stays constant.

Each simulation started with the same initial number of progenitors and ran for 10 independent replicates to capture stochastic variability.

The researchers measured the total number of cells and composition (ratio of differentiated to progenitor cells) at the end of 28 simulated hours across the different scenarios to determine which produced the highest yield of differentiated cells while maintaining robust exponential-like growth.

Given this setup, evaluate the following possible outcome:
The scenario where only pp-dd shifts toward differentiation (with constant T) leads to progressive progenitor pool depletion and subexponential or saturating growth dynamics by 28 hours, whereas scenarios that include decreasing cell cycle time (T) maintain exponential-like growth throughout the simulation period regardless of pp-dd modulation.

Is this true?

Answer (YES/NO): NO